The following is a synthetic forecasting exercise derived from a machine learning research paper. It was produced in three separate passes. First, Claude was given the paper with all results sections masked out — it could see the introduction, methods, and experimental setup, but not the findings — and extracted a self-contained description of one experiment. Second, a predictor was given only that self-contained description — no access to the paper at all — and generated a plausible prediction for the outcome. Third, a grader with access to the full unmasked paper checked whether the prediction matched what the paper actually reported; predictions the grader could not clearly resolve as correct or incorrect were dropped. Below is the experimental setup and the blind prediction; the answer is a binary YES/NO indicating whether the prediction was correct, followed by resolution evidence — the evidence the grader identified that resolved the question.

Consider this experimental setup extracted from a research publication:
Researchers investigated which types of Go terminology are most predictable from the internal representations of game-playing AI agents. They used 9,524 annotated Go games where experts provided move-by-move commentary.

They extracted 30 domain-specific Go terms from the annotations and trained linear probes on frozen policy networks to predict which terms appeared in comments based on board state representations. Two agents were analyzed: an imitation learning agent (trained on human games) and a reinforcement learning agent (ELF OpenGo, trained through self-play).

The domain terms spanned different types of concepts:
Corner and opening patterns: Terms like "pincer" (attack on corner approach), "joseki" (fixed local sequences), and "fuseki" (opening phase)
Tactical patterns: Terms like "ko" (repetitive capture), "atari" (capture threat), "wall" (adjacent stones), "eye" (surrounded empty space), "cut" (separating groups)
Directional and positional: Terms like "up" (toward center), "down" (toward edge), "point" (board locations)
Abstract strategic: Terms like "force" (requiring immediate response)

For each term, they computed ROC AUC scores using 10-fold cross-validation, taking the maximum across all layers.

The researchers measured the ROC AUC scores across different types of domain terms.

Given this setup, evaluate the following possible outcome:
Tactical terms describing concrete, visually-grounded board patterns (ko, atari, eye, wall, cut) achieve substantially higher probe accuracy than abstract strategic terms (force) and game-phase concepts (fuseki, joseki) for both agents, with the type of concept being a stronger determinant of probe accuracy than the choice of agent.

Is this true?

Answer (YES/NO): NO